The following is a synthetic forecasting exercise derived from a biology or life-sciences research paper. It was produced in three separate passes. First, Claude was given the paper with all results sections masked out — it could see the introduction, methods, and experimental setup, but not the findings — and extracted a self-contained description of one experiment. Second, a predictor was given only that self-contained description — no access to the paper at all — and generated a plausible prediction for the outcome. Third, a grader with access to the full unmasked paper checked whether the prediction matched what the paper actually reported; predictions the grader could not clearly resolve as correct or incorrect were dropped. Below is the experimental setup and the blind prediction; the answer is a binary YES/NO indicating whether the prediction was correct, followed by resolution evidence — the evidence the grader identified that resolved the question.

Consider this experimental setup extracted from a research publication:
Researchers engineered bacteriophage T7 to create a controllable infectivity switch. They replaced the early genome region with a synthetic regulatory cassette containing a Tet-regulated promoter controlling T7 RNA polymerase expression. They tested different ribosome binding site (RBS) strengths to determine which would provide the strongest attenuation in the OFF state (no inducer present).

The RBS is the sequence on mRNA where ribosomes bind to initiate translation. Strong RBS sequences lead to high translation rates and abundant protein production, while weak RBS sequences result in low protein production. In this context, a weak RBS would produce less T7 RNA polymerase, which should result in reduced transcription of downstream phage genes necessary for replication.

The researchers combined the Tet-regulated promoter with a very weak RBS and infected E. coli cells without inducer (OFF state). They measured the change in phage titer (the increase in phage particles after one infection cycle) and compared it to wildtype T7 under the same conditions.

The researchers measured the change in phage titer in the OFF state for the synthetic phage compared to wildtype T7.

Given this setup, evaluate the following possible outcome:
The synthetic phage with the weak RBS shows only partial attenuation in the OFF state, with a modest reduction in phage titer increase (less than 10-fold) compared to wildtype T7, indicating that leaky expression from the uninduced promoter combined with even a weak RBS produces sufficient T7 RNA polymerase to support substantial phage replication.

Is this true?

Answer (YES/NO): YES